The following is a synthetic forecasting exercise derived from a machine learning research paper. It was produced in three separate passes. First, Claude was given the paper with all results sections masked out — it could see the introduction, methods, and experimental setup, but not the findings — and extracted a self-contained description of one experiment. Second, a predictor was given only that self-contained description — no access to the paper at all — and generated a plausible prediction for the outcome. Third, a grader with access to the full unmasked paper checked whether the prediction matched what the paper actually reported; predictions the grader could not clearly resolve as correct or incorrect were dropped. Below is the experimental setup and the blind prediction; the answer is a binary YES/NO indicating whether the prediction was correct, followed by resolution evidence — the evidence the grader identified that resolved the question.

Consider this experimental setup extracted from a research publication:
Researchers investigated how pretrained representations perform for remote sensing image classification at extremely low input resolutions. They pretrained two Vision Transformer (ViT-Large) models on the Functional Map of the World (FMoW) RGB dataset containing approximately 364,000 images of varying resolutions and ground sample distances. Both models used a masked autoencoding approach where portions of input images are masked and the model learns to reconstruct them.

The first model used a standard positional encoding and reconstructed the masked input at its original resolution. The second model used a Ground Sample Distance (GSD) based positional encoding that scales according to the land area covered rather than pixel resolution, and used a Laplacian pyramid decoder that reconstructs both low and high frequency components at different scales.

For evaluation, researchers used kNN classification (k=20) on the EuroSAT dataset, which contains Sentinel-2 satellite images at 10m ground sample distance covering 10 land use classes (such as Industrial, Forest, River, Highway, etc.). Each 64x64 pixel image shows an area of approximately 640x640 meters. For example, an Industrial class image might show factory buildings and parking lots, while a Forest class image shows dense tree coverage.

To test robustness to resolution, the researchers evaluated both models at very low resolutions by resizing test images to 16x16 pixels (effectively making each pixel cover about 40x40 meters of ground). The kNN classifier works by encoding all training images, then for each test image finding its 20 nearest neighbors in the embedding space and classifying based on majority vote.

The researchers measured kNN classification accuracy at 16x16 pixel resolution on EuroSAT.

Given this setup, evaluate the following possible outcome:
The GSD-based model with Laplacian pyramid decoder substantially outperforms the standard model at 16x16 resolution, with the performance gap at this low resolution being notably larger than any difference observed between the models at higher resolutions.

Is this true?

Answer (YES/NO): NO